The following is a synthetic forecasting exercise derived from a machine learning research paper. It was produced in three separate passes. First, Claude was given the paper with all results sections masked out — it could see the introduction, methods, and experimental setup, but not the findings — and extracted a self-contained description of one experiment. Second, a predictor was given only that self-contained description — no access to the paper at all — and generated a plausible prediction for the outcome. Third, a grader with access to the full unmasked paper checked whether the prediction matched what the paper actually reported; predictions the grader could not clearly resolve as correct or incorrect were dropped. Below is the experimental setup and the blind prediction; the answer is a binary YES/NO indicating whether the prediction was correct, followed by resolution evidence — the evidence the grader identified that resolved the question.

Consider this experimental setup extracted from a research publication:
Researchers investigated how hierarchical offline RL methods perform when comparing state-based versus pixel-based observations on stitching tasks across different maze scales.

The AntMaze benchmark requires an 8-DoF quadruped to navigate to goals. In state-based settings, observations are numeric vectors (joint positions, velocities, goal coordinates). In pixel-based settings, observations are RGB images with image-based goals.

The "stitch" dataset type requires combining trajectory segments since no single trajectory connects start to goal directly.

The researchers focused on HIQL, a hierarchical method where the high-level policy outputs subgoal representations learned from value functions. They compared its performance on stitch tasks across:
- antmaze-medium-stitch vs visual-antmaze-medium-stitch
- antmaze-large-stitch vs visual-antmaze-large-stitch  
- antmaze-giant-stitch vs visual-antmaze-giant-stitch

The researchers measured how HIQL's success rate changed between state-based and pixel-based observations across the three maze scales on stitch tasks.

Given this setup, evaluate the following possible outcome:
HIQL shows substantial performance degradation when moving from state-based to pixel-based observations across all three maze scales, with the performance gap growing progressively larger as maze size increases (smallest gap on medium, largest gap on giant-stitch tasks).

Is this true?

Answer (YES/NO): NO